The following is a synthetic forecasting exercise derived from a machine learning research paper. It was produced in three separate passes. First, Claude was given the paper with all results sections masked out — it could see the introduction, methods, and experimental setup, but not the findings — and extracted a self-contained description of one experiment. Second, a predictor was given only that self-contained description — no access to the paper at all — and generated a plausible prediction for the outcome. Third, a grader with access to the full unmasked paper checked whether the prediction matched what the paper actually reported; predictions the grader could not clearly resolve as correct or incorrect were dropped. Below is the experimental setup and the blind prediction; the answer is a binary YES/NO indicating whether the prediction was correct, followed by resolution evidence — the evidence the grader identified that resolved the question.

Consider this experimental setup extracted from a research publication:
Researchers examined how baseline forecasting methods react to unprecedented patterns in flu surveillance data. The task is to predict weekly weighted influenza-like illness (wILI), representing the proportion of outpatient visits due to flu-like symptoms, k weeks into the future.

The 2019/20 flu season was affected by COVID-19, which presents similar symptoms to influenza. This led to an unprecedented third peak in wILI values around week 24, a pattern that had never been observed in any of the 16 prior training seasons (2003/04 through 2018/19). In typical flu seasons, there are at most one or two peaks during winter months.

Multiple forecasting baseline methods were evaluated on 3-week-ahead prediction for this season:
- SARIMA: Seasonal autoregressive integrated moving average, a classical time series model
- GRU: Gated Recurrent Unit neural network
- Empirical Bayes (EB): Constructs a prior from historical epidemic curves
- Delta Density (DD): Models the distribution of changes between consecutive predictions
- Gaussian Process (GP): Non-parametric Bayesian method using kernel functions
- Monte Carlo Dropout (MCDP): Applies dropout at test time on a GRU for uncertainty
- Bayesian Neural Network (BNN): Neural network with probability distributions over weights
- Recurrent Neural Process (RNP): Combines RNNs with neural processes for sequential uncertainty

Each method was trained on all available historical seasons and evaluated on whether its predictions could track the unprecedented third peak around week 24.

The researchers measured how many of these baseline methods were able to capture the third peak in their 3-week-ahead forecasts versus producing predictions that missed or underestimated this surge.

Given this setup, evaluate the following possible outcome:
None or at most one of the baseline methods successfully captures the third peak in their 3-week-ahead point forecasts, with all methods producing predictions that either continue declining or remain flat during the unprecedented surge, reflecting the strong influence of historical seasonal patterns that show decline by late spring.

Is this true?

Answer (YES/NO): NO